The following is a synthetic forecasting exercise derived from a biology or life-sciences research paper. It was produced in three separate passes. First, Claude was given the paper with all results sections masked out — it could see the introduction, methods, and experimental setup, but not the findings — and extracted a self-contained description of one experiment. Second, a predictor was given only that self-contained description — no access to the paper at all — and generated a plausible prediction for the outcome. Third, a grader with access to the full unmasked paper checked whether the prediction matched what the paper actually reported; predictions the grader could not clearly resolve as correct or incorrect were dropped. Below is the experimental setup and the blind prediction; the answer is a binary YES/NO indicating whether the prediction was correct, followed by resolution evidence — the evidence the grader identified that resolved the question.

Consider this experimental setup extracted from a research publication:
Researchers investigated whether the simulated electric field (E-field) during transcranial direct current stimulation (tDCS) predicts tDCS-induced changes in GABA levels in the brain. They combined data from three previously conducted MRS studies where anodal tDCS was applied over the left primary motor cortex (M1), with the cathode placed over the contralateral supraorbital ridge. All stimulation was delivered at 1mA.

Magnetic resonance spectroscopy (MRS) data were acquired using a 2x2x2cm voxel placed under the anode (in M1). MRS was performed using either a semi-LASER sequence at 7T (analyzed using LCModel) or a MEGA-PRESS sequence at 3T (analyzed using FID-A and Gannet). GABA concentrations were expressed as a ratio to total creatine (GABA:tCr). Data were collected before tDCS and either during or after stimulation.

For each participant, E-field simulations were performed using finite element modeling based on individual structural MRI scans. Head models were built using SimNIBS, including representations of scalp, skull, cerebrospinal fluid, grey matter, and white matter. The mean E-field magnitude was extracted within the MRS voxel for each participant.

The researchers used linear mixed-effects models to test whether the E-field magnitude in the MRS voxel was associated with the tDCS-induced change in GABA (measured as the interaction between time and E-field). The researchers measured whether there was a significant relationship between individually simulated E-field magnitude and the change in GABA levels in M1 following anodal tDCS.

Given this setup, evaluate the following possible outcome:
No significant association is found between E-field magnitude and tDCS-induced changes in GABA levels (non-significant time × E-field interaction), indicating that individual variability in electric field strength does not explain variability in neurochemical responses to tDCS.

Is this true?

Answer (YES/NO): NO